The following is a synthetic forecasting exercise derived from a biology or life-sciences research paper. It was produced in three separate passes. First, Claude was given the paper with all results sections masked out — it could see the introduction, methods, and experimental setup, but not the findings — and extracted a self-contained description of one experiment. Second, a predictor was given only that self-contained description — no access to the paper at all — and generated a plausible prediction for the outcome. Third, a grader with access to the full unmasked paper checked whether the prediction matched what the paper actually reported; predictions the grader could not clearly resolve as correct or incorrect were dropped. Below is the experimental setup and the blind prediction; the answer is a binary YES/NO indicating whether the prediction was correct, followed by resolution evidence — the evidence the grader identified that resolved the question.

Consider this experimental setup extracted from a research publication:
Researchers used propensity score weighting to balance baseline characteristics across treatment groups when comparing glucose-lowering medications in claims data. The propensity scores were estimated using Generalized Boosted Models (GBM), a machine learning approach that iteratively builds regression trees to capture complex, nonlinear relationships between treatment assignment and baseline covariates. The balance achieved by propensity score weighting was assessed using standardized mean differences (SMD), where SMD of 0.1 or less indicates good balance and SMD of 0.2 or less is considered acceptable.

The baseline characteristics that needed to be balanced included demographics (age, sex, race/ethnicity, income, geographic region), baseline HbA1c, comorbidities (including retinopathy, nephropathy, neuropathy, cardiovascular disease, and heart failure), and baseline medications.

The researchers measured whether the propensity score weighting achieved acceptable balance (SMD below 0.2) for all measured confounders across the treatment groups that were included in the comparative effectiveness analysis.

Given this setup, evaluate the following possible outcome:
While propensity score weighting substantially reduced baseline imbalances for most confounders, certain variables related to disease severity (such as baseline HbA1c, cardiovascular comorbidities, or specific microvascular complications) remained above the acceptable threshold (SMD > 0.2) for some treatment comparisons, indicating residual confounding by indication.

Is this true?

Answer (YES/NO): NO